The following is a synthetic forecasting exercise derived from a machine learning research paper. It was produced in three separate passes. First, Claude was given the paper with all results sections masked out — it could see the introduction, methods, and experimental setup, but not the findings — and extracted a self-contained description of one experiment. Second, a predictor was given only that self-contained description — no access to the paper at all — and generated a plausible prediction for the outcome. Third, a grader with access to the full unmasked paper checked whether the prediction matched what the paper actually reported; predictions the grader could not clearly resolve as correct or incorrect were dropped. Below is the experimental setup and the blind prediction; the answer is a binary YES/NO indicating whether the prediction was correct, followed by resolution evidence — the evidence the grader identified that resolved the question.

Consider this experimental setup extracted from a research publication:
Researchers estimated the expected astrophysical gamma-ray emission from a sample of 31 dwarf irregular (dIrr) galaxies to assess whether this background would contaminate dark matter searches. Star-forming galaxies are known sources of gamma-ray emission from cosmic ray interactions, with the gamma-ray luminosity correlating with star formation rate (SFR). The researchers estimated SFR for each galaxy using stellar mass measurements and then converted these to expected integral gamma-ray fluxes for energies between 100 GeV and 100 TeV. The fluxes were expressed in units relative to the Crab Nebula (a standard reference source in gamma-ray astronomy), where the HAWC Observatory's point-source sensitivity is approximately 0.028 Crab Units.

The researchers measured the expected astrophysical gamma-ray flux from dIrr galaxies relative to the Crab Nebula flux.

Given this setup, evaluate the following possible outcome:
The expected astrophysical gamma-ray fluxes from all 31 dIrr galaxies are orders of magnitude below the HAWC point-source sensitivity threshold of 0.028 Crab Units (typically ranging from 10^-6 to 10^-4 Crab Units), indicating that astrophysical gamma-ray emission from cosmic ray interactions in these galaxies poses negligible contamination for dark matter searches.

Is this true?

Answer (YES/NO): NO